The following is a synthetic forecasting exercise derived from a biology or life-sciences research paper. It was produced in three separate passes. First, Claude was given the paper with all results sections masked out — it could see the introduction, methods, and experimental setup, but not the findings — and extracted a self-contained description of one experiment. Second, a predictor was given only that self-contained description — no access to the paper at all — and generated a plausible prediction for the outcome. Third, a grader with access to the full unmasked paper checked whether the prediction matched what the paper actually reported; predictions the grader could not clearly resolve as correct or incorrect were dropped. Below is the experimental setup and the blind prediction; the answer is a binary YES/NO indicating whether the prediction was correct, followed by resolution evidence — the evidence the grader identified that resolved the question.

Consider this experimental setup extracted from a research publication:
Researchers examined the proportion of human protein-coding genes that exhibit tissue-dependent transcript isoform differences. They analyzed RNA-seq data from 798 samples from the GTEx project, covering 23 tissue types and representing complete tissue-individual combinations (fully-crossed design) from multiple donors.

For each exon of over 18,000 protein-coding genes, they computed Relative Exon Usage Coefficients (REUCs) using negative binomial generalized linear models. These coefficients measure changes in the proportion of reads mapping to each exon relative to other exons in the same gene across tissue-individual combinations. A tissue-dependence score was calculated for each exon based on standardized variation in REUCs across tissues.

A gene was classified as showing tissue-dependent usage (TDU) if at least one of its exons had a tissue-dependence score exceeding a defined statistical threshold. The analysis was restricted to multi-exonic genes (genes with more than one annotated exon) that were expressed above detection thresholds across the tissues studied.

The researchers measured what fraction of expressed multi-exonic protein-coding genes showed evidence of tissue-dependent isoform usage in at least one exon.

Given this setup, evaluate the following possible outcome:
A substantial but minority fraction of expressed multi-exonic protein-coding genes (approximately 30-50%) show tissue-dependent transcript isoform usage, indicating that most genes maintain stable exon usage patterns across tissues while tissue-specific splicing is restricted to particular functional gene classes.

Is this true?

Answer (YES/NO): NO